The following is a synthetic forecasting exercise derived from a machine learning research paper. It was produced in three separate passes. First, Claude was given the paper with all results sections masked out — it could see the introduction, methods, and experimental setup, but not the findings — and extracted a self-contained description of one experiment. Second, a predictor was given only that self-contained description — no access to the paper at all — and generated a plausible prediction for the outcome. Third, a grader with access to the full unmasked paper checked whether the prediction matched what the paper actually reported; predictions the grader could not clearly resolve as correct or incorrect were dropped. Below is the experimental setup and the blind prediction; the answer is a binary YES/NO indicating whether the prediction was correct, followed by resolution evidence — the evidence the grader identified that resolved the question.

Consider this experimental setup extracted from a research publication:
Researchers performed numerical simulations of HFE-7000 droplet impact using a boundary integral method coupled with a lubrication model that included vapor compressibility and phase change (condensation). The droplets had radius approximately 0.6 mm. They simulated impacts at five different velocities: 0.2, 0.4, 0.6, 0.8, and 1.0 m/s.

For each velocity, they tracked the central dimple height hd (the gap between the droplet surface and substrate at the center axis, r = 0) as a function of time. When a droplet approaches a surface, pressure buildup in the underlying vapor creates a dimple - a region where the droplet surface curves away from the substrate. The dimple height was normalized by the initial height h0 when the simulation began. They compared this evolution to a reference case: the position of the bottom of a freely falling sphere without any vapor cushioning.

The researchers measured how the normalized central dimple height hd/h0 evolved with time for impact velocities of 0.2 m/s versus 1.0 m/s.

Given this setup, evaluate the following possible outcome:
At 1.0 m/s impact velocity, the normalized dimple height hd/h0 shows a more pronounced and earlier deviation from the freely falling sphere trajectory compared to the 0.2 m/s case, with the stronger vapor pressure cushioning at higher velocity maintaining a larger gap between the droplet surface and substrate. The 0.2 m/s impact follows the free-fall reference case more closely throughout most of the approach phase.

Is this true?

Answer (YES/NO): NO